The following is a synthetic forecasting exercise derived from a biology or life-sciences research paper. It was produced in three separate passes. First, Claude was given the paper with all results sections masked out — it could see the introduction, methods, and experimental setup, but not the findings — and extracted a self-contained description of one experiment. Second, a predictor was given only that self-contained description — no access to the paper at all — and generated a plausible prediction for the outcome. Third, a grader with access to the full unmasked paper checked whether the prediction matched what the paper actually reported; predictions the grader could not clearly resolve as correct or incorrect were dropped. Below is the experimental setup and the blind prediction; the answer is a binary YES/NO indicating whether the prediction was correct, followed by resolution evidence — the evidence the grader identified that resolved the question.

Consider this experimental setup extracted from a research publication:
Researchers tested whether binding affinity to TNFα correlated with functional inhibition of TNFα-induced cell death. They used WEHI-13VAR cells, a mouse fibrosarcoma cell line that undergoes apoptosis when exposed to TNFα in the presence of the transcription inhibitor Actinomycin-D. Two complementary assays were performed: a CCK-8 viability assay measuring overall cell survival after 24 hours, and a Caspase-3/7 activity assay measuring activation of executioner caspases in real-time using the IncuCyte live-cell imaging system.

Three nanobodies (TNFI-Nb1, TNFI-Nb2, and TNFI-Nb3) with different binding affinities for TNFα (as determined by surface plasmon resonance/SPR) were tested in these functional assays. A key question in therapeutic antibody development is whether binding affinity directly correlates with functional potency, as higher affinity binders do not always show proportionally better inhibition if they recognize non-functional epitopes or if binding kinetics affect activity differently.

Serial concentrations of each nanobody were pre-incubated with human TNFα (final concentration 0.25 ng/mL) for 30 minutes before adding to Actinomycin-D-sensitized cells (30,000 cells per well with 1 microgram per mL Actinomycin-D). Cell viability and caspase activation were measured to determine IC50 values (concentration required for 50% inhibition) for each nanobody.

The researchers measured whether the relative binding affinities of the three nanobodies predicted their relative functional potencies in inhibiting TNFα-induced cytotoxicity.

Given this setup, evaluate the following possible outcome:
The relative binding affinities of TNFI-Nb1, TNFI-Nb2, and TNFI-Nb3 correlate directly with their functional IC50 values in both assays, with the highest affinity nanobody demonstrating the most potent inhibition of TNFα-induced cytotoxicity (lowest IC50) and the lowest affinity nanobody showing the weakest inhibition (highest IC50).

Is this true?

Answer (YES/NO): NO